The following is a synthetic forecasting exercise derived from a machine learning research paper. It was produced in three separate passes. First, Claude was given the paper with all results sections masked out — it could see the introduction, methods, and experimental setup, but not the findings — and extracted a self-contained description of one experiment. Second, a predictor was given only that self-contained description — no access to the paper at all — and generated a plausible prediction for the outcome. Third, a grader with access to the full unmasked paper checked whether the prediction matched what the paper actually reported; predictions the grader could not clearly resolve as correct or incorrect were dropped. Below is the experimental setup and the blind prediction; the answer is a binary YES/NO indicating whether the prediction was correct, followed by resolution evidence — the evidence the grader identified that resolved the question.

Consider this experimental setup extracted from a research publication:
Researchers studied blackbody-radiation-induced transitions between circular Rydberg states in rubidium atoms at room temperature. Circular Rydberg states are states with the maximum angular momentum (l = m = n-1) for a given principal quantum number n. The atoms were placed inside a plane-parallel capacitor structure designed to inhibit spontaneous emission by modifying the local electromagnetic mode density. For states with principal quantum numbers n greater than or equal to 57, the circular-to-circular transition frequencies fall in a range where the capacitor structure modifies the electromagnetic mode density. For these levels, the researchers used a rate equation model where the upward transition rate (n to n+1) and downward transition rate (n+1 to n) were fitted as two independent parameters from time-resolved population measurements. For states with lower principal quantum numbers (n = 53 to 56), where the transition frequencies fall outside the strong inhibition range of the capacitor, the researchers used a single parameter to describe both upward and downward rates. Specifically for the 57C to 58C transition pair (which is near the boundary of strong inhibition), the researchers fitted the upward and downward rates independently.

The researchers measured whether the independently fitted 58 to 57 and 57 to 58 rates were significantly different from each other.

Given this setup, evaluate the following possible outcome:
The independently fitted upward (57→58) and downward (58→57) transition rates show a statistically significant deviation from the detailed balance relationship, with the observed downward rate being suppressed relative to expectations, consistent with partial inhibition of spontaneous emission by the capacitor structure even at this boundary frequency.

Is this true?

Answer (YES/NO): NO